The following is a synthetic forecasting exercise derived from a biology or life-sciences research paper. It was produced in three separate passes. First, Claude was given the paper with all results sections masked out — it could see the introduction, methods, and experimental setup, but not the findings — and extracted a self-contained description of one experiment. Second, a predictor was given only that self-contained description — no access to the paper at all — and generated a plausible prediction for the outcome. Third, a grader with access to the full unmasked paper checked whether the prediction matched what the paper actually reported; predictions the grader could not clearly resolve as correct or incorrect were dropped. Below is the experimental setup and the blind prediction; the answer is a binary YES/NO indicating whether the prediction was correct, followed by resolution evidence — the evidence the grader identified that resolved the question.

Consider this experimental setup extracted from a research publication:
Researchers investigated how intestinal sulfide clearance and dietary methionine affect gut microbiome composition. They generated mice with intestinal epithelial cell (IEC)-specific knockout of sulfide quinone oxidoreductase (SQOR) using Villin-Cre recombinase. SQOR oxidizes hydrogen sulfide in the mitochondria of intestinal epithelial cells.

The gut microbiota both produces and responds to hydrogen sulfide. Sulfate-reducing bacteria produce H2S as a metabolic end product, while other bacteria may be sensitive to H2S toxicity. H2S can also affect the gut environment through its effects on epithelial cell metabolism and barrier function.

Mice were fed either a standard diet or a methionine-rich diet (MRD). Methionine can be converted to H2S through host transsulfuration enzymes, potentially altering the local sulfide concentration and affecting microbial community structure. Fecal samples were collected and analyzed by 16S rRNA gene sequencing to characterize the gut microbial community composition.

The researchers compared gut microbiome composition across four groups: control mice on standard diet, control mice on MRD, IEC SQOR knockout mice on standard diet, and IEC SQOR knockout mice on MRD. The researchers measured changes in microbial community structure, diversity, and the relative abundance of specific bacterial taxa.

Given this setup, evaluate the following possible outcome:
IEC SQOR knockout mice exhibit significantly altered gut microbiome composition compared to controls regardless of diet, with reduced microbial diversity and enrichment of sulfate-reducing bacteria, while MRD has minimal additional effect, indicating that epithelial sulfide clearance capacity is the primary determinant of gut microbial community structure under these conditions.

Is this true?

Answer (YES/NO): NO